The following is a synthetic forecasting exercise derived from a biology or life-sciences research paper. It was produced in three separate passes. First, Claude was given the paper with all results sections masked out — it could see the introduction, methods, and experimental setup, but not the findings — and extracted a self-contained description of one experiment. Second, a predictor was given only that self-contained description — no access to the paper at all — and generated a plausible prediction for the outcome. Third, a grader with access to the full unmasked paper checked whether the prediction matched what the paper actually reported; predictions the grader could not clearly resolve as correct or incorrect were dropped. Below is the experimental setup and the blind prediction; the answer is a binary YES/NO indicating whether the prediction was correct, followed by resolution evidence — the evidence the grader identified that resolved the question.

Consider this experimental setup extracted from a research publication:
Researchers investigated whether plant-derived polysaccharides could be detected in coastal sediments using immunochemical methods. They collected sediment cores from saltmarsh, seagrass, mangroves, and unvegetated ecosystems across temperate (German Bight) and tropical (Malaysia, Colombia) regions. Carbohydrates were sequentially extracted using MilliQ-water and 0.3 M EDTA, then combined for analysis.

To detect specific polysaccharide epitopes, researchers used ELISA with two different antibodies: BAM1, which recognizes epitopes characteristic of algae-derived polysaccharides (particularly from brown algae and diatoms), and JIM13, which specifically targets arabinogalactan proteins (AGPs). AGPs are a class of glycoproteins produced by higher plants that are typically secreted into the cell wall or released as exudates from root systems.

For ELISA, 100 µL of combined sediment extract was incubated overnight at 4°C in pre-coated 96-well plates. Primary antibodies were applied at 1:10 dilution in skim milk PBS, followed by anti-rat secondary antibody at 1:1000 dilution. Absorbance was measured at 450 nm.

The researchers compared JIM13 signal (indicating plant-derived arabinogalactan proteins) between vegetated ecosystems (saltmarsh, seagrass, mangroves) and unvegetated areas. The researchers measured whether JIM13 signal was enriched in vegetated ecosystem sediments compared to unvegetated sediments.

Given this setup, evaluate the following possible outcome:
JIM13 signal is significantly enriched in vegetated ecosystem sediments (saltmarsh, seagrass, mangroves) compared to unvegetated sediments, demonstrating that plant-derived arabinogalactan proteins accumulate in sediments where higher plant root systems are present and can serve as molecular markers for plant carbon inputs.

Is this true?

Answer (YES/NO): YES